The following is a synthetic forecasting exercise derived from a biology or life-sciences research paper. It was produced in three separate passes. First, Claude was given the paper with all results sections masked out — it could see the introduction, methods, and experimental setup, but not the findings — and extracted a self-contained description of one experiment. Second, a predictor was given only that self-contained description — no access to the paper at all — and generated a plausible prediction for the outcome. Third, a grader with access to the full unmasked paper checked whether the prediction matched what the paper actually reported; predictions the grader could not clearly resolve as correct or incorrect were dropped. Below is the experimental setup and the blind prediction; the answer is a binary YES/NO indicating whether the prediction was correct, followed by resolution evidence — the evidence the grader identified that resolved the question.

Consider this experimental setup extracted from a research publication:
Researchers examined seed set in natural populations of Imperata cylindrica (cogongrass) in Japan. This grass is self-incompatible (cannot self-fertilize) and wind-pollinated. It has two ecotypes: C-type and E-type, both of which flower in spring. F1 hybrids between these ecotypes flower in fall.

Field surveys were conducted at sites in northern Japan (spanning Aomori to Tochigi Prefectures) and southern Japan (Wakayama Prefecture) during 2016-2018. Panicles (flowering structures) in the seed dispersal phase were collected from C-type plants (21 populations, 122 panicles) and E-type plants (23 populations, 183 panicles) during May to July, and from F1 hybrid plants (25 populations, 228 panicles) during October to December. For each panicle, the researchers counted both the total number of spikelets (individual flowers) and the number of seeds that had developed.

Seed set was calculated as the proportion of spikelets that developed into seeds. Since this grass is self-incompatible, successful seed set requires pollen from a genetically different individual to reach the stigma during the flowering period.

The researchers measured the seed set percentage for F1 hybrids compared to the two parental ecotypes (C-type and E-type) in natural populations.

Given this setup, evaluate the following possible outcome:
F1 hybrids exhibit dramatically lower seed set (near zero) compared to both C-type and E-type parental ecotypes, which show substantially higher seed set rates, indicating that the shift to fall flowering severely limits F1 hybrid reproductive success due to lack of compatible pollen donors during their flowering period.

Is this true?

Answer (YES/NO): YES